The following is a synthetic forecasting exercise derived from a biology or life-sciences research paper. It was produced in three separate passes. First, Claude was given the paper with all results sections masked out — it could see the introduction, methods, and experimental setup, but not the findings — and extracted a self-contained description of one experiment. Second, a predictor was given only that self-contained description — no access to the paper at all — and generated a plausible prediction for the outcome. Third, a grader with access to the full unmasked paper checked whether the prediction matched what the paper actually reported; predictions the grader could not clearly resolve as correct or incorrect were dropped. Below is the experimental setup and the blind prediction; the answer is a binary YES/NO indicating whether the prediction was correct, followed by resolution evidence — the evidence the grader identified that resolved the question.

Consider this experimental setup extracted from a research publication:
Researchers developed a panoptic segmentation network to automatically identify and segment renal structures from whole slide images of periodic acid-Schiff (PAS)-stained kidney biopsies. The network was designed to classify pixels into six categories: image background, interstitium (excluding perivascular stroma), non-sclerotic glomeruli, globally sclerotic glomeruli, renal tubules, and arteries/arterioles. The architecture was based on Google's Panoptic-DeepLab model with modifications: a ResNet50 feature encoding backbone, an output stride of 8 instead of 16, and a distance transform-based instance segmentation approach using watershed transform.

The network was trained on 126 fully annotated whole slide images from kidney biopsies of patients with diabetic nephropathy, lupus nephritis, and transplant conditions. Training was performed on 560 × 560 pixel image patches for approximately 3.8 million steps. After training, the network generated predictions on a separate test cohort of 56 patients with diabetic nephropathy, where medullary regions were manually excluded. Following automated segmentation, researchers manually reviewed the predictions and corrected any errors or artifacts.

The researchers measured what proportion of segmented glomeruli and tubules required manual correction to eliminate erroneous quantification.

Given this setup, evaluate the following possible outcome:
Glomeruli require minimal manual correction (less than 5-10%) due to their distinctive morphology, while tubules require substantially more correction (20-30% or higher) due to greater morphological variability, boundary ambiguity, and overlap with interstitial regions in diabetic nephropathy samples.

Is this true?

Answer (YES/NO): NO